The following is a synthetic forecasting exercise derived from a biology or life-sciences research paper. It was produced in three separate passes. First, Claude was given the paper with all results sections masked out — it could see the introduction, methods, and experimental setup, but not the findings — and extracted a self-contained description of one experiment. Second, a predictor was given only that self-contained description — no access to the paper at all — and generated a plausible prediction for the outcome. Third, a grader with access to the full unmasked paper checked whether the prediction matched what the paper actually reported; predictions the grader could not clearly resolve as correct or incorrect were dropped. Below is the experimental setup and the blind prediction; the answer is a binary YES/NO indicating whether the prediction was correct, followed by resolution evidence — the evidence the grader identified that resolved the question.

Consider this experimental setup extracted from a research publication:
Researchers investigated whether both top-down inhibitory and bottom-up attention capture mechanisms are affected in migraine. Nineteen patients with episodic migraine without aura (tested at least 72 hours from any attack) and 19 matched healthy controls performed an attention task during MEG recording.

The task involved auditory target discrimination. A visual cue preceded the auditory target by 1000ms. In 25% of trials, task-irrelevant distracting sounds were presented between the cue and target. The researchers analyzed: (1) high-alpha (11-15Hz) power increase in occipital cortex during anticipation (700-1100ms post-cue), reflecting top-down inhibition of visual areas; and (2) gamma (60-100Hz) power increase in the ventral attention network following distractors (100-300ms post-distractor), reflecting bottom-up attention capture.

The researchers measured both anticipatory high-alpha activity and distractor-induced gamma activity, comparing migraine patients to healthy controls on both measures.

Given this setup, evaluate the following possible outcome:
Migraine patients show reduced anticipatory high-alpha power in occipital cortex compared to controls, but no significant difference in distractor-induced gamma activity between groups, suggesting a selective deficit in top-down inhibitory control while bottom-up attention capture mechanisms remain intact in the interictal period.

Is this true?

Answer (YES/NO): YES